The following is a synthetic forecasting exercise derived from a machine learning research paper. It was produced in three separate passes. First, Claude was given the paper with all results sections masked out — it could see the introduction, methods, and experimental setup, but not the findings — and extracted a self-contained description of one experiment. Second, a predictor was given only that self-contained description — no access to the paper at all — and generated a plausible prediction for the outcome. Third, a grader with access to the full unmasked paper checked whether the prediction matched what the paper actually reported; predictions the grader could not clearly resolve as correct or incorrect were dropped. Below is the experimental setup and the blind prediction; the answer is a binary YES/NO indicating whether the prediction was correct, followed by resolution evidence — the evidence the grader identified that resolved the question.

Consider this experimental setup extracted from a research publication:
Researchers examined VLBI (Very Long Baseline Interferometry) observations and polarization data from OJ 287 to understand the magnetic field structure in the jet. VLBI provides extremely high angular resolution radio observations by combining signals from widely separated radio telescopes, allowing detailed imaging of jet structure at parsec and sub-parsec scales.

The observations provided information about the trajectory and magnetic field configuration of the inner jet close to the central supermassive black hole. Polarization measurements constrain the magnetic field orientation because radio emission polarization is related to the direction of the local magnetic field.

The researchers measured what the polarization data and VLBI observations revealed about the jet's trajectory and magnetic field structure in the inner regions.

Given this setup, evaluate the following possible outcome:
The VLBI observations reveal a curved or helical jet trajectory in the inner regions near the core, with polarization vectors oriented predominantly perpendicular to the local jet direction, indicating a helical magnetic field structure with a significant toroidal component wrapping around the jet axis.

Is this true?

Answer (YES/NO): NO